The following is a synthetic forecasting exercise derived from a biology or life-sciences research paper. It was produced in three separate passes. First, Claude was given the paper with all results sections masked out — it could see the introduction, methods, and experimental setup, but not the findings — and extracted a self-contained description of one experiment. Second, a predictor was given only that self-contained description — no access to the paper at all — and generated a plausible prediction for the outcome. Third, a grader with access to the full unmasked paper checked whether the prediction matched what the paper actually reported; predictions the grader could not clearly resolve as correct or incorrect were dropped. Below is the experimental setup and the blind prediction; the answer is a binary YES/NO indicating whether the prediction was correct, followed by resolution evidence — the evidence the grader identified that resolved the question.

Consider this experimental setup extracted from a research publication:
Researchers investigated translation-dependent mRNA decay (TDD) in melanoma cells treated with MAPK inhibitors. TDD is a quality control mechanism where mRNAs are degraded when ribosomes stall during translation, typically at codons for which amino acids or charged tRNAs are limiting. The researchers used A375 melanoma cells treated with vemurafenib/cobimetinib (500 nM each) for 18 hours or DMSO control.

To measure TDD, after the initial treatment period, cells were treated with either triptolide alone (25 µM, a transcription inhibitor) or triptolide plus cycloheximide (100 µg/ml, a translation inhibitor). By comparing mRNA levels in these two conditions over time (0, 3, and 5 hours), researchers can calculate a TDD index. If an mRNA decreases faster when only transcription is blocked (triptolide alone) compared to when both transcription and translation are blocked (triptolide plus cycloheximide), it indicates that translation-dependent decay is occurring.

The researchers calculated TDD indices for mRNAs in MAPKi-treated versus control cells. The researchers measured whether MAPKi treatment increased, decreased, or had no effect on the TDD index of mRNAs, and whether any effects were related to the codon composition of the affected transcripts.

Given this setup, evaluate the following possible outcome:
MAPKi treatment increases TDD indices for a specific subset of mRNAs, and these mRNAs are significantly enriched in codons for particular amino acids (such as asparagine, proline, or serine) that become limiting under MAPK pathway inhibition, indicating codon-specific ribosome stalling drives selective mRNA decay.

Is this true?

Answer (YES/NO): NO